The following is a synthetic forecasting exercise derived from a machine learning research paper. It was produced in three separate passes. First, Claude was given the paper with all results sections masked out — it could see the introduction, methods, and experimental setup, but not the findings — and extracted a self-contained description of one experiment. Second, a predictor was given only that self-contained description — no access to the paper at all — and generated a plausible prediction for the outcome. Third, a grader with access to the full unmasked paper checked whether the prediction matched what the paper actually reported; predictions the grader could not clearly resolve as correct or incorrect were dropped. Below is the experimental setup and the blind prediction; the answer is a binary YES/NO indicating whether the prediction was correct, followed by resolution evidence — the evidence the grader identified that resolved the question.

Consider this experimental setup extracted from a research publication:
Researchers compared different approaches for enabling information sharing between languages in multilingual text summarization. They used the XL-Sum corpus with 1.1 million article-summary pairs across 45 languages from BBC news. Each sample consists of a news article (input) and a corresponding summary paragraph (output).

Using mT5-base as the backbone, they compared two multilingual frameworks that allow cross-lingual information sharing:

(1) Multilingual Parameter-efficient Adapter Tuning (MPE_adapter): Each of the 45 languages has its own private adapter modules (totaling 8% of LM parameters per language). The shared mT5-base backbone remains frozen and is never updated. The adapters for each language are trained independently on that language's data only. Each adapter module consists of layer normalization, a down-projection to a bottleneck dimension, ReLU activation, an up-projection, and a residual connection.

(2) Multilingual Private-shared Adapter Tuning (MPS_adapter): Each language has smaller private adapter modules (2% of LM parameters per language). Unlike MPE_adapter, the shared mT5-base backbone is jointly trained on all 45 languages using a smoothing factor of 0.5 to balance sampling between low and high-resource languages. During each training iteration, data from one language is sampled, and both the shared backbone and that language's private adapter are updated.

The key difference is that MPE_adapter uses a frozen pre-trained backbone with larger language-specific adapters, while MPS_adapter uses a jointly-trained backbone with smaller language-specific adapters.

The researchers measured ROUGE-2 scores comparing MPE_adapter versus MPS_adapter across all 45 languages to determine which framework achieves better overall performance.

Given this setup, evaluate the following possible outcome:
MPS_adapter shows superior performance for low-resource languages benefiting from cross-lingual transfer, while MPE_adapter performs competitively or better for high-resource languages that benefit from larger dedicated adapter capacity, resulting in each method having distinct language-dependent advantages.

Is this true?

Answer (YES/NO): NO